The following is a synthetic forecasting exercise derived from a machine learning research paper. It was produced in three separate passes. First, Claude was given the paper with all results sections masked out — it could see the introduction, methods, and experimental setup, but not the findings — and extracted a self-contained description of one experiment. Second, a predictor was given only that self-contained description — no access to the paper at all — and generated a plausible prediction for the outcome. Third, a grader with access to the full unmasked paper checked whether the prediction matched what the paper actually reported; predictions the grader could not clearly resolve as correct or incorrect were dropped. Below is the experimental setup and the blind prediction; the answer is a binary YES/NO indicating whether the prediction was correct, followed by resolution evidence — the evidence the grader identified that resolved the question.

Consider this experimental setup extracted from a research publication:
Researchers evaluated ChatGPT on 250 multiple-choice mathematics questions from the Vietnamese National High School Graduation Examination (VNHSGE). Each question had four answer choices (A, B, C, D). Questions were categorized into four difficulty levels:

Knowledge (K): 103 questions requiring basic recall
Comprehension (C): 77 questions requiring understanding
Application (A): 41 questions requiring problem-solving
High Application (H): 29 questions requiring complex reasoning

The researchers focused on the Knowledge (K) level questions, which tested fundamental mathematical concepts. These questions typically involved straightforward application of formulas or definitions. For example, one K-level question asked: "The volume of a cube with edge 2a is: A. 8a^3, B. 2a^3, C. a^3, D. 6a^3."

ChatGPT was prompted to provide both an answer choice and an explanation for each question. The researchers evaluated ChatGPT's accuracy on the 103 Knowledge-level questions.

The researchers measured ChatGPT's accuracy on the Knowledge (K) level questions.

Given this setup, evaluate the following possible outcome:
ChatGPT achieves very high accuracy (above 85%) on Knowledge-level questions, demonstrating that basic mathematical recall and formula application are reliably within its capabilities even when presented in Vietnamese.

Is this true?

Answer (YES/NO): NO